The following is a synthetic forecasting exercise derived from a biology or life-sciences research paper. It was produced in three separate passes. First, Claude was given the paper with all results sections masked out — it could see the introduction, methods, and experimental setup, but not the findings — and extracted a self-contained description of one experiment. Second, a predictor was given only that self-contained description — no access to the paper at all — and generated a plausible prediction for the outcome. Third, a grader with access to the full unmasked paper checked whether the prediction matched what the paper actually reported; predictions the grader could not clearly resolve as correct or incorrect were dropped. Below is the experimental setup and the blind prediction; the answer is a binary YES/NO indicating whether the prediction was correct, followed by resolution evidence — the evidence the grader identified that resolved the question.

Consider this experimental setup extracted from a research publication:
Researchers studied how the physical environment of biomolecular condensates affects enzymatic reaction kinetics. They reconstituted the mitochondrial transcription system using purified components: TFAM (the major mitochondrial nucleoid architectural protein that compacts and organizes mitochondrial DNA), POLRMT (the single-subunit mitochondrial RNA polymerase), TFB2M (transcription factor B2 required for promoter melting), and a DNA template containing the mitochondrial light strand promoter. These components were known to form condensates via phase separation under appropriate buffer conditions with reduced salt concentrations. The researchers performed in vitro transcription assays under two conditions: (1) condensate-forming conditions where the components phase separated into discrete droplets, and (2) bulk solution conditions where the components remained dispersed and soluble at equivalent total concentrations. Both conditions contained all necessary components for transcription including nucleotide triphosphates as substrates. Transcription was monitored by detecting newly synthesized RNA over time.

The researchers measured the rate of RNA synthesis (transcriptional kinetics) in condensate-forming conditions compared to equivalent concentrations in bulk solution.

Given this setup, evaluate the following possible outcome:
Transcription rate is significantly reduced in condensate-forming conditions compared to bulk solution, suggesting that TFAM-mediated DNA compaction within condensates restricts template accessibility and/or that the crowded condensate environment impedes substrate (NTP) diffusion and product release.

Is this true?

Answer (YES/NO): YES